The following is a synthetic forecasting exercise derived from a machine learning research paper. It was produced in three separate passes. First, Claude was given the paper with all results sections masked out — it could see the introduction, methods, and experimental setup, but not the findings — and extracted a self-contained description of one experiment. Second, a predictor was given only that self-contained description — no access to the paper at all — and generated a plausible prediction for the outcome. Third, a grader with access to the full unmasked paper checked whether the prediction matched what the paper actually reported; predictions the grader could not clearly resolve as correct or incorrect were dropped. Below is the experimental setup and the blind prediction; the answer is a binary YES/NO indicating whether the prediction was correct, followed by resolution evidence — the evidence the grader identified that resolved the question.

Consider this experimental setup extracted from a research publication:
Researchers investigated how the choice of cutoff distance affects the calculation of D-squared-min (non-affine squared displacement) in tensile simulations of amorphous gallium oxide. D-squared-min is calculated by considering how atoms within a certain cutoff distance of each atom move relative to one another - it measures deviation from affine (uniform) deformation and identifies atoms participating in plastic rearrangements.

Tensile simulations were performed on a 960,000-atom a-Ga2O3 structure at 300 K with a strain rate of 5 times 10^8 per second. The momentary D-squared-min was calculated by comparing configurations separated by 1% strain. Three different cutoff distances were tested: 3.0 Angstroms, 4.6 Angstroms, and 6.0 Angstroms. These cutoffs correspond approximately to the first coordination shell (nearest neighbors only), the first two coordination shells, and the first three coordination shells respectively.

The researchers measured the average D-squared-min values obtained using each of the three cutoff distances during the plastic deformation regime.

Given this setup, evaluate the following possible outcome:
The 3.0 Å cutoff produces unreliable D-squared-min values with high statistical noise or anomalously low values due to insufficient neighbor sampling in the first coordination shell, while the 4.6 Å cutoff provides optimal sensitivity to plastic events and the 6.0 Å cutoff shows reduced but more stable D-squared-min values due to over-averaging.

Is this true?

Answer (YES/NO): NO